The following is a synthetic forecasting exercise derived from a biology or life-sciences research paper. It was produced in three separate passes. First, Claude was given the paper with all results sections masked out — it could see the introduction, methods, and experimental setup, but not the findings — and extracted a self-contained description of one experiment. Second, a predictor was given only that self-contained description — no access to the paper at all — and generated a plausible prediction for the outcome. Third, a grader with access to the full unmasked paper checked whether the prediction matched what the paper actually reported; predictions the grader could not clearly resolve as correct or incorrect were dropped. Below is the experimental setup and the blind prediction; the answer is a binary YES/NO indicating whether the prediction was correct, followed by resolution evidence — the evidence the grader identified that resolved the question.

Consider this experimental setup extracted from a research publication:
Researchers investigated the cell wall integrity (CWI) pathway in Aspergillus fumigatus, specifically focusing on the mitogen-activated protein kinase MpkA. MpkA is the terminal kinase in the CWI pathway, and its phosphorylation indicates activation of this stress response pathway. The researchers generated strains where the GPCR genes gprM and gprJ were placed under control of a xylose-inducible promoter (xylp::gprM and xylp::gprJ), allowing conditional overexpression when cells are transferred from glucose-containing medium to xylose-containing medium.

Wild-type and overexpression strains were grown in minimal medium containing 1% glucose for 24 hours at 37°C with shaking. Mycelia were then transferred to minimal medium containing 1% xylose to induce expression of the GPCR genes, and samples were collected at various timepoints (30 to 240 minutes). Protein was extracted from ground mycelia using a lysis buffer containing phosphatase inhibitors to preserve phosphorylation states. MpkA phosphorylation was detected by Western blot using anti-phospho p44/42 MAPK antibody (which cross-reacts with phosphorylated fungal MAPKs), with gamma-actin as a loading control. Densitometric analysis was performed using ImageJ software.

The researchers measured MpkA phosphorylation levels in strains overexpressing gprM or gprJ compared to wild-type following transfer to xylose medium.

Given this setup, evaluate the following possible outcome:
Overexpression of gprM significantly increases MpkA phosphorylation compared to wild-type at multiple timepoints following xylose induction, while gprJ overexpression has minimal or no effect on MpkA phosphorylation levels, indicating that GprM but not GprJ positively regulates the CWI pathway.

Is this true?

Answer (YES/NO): NO